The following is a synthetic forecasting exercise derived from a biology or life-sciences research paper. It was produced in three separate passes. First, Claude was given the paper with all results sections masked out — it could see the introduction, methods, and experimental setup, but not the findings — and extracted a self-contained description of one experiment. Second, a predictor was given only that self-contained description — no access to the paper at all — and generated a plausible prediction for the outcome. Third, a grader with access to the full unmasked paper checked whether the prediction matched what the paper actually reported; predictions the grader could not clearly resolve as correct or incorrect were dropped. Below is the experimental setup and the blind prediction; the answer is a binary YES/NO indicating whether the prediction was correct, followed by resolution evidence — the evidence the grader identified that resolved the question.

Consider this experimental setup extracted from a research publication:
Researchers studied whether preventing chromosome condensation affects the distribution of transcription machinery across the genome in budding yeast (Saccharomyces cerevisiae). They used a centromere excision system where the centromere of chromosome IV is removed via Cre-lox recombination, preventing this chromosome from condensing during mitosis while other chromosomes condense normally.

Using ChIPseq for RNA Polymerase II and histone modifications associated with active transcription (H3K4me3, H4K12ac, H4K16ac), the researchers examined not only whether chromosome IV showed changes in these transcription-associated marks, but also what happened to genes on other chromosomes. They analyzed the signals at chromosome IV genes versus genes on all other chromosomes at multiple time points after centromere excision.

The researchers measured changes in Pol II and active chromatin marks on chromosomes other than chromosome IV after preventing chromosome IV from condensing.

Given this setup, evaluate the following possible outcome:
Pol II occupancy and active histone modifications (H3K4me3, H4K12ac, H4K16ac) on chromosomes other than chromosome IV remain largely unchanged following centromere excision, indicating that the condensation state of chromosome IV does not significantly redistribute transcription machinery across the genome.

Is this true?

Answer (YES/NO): NO